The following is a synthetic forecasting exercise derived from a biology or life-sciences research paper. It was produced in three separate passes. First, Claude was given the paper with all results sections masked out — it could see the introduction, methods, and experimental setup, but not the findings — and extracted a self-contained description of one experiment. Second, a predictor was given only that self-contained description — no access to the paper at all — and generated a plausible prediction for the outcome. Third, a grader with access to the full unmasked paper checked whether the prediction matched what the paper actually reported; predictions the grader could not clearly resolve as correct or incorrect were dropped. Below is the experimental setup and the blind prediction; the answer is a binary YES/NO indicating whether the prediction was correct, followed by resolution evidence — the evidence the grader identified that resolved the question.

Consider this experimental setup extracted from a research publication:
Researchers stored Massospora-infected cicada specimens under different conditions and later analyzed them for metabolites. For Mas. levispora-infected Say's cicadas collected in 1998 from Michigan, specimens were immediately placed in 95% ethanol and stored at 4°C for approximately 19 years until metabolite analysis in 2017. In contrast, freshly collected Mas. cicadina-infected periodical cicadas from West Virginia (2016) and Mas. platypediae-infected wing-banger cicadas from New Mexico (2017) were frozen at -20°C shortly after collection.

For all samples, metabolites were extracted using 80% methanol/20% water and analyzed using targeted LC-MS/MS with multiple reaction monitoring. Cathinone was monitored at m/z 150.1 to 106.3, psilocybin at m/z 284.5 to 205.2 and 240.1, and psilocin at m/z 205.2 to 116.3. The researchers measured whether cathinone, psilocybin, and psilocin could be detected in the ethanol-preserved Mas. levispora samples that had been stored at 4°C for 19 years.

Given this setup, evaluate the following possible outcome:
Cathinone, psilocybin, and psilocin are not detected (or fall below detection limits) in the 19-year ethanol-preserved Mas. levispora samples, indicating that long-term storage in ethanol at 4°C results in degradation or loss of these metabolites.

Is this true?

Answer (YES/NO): NO